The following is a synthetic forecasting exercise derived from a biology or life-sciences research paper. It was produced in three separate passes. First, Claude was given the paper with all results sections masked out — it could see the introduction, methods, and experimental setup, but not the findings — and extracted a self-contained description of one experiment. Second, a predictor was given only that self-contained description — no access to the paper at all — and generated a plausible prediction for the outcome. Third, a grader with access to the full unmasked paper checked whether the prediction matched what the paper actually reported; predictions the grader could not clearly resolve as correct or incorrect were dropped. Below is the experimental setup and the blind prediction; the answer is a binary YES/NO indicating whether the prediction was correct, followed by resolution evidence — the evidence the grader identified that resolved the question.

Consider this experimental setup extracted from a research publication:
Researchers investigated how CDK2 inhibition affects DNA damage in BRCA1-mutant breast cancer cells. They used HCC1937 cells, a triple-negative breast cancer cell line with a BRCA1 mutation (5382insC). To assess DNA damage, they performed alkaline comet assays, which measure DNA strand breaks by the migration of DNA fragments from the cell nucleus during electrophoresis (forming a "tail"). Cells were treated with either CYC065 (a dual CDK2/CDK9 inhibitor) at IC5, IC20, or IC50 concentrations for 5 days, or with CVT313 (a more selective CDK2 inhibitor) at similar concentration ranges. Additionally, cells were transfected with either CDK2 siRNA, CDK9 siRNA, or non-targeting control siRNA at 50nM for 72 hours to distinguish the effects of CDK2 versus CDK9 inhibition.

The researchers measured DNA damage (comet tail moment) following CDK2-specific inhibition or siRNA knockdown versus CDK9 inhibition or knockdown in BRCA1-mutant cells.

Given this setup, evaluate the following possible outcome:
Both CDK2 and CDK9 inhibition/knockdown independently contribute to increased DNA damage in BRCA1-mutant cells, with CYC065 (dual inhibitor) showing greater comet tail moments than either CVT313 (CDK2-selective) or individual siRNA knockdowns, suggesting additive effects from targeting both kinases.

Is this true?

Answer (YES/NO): NO